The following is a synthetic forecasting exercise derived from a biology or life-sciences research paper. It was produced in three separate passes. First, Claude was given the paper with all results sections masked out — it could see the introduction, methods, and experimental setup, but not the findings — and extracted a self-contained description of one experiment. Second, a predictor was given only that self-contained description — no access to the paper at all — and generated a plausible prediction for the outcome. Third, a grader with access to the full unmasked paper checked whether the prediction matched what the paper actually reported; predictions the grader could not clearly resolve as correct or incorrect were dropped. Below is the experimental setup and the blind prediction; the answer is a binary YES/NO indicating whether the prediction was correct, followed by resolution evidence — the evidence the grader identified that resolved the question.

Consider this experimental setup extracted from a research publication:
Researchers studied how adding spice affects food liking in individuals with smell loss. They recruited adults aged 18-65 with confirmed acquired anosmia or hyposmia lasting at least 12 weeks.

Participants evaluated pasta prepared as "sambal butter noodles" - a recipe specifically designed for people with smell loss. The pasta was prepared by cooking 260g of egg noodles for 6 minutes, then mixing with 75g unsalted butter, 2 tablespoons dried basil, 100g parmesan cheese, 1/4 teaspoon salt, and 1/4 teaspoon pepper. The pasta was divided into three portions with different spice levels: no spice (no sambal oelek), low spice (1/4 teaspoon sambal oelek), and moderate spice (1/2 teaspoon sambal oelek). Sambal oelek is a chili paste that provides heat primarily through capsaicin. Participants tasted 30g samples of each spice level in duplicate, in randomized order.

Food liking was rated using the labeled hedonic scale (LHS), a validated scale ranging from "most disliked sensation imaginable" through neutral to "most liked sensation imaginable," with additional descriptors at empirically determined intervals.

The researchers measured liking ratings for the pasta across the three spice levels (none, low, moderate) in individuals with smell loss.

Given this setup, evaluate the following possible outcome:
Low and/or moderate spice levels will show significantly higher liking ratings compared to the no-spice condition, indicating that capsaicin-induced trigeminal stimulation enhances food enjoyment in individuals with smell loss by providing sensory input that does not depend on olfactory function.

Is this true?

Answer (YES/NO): YES